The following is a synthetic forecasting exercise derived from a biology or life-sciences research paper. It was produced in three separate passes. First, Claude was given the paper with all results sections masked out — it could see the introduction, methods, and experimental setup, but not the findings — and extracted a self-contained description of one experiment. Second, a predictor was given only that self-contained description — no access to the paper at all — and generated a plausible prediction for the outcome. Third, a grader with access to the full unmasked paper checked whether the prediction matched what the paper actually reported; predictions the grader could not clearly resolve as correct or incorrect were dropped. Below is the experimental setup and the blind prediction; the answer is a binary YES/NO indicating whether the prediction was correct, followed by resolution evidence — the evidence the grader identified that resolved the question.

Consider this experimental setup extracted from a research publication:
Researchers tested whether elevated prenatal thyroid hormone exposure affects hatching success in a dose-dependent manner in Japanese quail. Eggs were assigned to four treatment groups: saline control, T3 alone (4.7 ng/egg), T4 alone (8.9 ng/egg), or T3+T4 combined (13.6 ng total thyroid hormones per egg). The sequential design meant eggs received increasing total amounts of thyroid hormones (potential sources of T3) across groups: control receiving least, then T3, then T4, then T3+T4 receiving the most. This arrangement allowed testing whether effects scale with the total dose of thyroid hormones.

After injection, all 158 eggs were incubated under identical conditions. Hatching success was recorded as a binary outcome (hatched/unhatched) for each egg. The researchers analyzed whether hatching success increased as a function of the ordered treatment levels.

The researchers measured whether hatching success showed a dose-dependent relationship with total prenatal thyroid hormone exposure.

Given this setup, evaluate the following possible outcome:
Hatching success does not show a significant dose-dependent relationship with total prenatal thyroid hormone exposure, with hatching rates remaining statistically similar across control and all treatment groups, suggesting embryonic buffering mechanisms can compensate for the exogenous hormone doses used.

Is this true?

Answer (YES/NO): NO